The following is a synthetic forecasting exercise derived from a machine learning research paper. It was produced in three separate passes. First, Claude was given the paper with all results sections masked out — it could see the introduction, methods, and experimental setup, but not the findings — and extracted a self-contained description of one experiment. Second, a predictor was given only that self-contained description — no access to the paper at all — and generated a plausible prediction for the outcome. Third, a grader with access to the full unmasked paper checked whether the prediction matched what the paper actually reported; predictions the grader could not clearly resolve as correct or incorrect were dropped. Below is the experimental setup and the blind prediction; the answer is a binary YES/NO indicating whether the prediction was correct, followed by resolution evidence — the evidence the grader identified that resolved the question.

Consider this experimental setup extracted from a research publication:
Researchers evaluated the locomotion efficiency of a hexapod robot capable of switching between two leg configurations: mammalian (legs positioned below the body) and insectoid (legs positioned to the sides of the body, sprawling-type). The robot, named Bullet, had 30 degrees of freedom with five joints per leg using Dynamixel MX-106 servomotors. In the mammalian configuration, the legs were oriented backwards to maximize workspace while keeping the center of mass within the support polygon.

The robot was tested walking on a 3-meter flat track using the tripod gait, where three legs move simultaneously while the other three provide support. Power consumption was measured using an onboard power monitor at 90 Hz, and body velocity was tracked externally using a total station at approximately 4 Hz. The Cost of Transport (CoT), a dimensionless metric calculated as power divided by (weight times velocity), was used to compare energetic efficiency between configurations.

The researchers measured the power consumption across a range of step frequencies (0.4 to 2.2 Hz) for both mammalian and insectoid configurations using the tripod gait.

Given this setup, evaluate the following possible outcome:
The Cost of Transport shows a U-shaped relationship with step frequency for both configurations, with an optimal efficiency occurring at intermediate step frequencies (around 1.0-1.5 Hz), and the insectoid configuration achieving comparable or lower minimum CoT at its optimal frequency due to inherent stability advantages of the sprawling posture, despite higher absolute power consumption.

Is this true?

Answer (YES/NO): NO